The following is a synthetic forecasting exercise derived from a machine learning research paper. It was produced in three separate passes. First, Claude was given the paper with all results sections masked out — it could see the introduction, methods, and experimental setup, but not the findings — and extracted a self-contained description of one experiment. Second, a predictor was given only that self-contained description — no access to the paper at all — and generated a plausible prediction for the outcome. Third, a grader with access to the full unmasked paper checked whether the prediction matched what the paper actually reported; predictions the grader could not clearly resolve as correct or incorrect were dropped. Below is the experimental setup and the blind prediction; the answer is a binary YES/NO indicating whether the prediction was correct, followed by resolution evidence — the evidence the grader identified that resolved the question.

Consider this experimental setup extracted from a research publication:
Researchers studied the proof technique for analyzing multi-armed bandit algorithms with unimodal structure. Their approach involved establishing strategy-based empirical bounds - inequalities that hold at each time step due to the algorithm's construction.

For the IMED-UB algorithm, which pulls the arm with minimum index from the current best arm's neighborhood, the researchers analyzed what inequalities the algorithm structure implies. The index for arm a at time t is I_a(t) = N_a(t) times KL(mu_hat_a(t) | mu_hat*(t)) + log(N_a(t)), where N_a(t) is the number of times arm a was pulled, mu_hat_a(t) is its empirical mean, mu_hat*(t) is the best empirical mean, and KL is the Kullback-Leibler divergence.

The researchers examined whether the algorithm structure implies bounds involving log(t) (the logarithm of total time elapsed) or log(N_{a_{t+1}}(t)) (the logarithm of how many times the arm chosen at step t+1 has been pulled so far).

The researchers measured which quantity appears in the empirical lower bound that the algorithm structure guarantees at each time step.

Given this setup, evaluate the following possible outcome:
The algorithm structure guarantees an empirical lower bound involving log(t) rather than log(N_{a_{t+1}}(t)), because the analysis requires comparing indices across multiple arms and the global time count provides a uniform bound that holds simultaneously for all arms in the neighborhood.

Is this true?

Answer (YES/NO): NO